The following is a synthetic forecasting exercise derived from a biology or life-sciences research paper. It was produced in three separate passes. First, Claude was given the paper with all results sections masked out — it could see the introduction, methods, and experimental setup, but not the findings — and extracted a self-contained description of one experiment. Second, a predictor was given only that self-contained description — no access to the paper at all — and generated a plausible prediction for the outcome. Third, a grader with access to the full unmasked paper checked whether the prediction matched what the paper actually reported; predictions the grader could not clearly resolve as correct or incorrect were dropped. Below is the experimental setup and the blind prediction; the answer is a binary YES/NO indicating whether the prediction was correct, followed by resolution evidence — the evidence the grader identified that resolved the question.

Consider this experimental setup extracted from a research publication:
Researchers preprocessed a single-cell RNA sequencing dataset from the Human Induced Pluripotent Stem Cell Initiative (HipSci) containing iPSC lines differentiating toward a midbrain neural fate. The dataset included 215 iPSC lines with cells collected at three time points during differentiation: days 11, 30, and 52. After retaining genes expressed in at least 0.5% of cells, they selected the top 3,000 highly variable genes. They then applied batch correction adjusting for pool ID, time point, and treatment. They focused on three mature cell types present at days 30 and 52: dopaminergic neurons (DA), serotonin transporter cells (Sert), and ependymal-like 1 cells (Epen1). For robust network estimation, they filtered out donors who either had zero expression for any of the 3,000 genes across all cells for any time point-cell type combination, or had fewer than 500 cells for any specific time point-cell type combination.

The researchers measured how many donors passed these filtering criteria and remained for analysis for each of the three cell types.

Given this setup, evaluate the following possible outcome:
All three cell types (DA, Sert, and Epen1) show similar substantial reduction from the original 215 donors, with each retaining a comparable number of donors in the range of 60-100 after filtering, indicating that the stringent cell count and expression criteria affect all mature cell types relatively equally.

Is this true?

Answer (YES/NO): NO